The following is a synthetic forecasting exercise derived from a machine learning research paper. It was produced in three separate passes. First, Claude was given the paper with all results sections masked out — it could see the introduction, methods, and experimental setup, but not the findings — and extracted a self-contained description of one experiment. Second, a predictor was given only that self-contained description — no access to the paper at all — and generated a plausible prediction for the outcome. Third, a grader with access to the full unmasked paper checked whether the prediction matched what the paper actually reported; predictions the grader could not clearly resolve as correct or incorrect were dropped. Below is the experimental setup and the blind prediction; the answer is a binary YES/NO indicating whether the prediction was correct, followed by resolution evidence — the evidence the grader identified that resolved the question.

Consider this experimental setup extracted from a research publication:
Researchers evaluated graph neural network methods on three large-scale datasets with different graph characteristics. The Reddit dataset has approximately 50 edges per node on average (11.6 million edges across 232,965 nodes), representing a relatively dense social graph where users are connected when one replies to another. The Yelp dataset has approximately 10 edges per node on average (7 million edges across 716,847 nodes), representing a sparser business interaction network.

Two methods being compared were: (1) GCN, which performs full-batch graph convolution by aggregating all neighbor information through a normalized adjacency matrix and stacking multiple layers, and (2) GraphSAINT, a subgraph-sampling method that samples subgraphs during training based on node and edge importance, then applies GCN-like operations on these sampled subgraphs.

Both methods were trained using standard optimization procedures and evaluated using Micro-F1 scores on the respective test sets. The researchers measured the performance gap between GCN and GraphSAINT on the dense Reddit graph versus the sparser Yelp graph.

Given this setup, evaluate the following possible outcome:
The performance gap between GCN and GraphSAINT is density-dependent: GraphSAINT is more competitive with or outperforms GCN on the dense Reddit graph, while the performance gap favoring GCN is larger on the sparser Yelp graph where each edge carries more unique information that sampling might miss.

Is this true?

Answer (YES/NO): NO